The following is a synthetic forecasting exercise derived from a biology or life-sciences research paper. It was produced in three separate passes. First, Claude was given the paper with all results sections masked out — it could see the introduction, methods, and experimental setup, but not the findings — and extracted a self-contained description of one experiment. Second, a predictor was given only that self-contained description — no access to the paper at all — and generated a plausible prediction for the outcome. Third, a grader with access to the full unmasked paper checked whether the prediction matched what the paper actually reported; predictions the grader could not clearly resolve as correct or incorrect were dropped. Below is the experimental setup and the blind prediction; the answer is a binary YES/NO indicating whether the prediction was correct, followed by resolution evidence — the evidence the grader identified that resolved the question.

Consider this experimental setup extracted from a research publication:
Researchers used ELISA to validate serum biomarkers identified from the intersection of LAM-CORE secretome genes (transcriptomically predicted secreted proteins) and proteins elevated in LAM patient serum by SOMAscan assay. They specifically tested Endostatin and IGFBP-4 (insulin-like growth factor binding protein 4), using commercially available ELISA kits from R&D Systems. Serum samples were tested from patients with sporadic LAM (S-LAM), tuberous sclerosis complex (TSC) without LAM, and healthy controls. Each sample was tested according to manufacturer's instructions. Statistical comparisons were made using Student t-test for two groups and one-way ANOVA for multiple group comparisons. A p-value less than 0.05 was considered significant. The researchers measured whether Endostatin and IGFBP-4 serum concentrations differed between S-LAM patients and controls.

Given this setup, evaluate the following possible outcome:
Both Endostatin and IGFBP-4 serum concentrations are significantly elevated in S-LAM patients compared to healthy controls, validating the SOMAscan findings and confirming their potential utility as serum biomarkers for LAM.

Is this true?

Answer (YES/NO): YES